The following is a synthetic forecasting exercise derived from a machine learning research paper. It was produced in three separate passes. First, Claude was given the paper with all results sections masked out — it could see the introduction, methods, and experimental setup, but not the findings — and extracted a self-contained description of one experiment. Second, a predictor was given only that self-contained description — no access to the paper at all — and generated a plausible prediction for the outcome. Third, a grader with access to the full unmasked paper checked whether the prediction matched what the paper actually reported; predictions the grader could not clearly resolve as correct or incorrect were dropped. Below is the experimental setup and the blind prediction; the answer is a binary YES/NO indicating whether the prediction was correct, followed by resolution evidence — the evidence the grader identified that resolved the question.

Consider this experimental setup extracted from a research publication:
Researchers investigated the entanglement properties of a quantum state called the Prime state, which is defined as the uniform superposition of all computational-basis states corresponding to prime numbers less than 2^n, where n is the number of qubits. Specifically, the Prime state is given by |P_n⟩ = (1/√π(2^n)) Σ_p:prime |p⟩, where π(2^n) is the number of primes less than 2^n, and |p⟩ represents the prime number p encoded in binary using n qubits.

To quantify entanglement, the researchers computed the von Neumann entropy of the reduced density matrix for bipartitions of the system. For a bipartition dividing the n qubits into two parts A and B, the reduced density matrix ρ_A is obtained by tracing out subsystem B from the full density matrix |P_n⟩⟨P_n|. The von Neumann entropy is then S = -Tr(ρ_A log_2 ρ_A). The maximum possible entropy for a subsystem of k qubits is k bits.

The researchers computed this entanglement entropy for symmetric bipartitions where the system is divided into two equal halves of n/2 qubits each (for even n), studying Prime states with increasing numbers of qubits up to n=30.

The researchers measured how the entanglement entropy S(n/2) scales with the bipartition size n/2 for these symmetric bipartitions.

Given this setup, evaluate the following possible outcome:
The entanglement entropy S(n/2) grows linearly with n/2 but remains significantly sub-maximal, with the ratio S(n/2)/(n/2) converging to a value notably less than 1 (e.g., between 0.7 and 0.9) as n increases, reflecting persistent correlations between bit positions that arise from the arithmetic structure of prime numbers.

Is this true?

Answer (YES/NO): YES